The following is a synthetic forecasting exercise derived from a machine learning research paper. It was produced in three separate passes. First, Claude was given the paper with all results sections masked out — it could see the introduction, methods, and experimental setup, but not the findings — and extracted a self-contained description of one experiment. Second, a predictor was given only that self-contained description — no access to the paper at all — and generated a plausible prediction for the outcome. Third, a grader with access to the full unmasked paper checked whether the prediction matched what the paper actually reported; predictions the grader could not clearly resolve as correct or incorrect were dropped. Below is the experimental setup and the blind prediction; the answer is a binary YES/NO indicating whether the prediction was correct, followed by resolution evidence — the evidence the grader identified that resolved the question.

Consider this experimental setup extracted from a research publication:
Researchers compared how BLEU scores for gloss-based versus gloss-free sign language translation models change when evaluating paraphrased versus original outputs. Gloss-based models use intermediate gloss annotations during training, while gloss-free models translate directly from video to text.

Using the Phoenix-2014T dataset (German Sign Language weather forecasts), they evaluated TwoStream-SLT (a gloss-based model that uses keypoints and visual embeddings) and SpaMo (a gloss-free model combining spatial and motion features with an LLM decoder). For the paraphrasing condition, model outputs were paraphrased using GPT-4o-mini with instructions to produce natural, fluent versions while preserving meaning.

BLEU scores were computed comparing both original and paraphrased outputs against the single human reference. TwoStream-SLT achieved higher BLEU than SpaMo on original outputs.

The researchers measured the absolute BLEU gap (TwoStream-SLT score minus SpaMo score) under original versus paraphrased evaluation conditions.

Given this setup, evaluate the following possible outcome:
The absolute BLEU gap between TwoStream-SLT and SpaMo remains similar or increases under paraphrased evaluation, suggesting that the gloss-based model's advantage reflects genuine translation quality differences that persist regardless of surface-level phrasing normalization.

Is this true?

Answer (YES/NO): NO